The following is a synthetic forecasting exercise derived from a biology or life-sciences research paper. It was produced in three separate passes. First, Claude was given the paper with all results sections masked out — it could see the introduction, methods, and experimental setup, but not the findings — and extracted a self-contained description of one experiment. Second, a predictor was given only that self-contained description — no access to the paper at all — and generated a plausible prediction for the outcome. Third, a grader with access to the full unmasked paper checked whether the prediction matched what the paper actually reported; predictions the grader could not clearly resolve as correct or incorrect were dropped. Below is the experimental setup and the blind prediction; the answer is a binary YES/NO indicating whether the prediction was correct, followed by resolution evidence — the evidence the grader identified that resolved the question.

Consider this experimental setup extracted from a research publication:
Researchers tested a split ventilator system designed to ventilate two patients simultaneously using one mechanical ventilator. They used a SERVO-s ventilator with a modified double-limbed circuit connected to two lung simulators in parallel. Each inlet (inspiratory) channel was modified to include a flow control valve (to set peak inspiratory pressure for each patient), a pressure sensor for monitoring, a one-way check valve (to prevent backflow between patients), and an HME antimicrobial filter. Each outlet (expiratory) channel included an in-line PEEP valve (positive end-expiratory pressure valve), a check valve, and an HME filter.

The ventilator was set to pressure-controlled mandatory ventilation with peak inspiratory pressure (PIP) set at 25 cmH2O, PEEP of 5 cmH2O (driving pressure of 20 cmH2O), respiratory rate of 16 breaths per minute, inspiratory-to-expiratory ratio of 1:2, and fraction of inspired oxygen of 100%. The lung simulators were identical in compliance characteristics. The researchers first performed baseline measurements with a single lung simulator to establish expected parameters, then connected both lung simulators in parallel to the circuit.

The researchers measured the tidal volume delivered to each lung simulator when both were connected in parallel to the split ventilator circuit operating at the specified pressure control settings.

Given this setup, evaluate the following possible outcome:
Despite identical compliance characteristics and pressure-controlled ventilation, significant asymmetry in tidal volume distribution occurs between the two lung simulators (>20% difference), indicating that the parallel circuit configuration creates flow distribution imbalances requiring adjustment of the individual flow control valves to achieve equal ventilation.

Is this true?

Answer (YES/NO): NO